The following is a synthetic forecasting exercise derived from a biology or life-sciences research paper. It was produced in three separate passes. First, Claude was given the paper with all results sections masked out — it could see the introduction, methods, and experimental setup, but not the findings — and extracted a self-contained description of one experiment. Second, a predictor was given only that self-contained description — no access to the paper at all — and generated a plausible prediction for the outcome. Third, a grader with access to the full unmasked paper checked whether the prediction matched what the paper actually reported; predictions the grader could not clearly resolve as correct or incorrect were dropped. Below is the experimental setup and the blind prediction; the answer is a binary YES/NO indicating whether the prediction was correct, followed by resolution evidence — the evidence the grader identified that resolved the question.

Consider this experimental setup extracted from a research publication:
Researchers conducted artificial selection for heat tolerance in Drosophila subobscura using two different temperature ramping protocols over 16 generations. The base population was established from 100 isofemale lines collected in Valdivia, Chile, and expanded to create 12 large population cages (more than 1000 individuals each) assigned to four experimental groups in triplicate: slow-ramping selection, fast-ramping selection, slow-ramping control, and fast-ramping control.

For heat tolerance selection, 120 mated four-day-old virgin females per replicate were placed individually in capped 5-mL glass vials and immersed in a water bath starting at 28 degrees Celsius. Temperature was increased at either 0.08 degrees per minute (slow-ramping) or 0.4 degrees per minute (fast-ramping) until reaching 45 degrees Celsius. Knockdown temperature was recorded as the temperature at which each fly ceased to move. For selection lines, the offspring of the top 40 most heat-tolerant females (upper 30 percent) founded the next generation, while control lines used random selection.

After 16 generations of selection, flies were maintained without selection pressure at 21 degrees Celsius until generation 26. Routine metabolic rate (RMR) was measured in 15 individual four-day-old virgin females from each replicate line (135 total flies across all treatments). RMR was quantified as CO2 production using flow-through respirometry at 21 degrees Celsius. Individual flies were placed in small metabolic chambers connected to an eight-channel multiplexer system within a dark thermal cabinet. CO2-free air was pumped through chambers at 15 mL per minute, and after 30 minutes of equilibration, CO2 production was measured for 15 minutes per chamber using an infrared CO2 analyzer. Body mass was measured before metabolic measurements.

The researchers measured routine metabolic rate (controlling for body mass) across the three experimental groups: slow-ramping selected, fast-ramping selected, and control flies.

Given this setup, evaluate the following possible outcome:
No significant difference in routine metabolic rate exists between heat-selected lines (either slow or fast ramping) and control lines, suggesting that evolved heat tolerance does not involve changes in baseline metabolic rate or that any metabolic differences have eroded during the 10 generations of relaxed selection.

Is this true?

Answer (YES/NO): YES